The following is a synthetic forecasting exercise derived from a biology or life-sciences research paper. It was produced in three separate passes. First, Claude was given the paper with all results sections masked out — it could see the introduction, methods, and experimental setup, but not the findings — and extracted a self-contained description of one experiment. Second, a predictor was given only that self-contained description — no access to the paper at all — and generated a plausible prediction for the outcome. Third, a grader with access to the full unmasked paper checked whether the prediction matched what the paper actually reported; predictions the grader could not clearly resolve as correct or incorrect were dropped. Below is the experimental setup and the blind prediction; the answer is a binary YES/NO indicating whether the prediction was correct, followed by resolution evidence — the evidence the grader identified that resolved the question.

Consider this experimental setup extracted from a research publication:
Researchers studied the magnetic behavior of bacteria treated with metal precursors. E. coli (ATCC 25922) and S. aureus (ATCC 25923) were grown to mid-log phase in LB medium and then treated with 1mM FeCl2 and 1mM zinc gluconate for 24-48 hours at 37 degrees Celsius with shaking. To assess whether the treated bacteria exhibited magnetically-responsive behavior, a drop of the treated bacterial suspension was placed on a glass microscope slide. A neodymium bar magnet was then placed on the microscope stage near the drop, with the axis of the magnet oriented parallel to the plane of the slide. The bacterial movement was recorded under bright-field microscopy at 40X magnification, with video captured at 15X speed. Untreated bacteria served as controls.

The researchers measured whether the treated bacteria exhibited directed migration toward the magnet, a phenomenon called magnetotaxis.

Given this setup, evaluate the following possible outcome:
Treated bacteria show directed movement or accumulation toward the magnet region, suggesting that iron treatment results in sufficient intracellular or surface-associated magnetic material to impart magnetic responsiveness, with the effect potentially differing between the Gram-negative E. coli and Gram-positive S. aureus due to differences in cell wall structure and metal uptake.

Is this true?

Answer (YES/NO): YES